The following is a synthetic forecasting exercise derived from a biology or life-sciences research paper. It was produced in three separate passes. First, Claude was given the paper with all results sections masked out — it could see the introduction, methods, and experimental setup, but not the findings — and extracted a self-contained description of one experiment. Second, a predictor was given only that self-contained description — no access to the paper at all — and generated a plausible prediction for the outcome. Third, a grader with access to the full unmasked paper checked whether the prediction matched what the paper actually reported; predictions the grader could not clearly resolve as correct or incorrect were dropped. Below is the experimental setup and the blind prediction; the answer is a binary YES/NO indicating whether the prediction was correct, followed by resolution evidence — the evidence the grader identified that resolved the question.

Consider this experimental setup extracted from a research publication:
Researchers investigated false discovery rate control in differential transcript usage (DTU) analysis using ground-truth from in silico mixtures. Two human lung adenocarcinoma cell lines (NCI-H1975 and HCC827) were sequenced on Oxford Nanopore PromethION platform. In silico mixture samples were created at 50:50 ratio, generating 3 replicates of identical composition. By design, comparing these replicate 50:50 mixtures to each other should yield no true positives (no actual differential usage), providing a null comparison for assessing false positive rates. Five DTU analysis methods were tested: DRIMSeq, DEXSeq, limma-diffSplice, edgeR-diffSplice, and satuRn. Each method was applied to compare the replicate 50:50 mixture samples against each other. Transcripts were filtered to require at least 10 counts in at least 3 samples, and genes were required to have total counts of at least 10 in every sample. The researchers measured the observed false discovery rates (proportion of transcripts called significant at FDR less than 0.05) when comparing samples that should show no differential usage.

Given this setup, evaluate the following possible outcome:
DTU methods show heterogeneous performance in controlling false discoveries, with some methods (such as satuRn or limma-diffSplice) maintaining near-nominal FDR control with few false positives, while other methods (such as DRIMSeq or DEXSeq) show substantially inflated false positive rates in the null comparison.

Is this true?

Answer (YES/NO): NO